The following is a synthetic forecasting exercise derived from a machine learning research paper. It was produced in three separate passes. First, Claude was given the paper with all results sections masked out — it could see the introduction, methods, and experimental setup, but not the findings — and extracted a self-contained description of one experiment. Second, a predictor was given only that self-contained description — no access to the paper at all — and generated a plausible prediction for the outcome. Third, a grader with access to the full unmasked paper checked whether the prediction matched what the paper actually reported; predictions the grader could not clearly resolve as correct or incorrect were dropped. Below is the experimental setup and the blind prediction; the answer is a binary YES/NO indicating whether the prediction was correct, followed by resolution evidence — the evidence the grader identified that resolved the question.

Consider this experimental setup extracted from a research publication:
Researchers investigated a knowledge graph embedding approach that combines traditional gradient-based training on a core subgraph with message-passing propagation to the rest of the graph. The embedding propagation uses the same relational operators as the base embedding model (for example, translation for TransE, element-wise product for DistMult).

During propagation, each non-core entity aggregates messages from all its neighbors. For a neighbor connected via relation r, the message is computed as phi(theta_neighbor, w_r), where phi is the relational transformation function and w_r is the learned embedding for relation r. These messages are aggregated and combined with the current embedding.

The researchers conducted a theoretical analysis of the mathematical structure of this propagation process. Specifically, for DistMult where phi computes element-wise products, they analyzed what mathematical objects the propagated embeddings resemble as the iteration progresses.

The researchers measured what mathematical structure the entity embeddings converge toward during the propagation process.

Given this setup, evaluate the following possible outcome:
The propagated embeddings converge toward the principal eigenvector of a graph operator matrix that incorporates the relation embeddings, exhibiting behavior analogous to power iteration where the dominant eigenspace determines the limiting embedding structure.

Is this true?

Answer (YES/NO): NO